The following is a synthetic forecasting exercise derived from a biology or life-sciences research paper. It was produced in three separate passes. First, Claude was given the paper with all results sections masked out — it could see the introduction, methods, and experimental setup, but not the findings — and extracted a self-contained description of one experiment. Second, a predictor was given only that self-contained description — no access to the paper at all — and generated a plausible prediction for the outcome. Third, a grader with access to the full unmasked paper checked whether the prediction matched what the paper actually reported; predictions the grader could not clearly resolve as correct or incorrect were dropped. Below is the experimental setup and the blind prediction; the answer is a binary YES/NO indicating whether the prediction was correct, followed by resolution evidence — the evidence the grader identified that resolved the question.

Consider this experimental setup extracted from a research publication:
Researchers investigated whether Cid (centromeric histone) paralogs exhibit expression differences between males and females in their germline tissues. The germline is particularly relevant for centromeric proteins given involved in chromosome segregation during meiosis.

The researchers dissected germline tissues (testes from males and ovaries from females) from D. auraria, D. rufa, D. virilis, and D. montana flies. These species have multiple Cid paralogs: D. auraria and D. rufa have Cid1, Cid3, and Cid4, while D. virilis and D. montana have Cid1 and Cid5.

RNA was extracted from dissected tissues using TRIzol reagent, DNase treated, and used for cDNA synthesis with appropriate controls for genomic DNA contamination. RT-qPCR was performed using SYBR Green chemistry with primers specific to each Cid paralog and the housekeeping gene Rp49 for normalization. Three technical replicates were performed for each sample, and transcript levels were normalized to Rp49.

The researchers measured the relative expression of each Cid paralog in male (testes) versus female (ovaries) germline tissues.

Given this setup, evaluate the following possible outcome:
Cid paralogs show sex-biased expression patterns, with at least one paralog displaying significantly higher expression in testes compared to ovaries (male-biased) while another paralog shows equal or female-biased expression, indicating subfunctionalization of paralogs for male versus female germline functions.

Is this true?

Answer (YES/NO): YES